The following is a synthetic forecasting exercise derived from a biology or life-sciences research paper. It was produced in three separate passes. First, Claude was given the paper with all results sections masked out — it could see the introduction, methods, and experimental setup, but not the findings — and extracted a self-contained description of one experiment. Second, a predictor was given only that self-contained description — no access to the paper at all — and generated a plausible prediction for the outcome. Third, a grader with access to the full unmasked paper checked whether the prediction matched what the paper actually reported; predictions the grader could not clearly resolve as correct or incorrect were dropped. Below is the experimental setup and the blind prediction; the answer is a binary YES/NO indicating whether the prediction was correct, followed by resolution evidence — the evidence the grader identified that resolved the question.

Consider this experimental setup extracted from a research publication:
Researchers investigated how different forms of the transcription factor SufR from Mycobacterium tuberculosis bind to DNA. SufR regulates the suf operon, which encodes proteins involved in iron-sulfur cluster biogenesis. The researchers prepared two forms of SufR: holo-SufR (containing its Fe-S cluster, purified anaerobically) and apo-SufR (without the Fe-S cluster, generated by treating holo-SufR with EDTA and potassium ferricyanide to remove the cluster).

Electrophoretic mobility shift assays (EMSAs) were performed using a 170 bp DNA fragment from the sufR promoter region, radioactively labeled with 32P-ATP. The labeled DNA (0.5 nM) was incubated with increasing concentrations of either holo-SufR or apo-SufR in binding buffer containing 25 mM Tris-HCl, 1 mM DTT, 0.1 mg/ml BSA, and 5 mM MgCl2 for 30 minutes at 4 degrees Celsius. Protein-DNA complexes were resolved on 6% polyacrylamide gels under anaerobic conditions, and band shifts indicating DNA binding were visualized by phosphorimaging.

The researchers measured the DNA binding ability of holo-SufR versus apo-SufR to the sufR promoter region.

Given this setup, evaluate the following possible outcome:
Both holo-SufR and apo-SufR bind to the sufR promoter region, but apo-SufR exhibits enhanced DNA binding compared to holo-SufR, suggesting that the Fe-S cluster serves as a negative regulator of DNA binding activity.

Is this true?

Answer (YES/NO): NO